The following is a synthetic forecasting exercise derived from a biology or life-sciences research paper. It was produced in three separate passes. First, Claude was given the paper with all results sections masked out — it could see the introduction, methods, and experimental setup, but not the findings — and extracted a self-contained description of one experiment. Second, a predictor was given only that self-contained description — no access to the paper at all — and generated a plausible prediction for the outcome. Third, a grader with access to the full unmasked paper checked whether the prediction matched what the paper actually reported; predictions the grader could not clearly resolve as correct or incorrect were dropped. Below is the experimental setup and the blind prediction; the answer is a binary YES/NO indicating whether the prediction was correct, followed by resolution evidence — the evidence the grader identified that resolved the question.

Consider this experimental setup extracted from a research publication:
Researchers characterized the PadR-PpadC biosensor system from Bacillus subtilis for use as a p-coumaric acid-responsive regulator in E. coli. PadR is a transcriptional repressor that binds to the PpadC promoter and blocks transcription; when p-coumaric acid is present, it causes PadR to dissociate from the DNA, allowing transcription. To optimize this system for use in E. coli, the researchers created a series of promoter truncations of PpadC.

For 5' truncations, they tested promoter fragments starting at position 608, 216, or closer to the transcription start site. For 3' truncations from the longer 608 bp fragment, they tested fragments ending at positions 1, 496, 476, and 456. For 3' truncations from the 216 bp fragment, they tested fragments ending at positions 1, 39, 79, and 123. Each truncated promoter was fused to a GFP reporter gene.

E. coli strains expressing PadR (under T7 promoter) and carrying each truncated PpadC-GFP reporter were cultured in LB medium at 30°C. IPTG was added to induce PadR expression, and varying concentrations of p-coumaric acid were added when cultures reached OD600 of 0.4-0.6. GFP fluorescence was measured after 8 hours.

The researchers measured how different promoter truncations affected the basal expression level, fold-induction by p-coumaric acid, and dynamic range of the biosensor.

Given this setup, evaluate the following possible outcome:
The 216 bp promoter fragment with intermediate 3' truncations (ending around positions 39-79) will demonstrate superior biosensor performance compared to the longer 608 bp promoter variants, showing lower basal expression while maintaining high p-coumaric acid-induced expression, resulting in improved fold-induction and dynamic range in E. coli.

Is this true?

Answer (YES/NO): NO